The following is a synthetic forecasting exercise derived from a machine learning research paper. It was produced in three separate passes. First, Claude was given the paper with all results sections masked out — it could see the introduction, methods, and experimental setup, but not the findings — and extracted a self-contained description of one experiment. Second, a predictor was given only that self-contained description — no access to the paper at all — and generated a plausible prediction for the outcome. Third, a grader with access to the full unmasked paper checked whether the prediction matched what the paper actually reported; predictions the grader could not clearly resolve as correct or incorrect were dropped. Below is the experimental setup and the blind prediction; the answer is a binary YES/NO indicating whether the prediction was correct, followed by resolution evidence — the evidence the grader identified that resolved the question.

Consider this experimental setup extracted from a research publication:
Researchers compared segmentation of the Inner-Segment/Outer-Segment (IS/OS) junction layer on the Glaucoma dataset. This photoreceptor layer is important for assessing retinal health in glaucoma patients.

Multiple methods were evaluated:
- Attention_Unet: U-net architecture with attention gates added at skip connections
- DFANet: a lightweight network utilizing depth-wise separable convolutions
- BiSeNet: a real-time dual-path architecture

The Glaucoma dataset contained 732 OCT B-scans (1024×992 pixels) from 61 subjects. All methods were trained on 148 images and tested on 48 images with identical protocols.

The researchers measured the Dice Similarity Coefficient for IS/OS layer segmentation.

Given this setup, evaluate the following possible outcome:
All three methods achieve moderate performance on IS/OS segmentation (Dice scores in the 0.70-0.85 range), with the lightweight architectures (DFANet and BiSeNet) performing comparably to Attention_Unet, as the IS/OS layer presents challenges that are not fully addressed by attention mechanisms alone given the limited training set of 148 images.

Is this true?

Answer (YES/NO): NO